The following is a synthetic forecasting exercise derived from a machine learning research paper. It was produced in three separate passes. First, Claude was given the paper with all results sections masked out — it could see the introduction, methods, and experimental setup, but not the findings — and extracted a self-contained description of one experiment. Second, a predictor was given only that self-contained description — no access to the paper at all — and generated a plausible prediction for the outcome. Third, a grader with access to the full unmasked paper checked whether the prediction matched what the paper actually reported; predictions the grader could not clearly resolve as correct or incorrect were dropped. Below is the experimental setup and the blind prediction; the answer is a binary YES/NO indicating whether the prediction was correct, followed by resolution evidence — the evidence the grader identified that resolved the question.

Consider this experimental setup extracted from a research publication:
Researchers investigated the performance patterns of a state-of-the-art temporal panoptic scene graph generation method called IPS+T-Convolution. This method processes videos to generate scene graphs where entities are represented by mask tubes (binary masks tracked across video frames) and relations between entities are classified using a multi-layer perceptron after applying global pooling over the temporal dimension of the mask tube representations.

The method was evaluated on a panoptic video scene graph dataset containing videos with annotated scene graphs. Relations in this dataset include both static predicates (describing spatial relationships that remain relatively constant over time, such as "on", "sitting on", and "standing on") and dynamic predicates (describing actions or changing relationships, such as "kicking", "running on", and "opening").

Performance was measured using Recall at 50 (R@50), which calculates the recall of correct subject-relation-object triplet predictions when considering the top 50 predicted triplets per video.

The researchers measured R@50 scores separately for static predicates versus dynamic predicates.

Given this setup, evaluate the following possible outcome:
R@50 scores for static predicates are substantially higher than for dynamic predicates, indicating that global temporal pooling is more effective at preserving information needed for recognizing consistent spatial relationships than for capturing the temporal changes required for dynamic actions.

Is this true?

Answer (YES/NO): YES